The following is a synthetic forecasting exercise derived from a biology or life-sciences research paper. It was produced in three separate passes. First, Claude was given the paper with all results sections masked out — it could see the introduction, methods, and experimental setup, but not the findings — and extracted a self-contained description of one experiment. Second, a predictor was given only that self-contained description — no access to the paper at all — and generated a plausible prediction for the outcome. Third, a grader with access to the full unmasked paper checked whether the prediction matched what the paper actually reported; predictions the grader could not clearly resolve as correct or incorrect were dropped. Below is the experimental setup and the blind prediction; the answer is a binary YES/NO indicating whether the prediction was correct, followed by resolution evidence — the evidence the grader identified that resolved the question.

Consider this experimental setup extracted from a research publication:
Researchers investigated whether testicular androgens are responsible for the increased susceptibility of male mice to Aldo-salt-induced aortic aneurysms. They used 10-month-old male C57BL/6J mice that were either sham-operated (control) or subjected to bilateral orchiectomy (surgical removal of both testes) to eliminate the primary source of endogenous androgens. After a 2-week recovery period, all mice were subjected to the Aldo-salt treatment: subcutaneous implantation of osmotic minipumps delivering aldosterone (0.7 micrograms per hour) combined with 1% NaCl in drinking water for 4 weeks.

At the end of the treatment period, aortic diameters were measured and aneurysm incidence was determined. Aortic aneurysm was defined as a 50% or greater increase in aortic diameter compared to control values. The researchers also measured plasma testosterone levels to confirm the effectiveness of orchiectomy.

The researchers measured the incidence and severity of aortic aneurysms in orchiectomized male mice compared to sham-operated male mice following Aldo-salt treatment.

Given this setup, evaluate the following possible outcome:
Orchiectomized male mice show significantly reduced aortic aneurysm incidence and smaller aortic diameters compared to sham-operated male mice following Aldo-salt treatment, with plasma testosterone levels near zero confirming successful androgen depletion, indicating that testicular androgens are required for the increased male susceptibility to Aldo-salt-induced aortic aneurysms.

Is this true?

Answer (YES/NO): YES